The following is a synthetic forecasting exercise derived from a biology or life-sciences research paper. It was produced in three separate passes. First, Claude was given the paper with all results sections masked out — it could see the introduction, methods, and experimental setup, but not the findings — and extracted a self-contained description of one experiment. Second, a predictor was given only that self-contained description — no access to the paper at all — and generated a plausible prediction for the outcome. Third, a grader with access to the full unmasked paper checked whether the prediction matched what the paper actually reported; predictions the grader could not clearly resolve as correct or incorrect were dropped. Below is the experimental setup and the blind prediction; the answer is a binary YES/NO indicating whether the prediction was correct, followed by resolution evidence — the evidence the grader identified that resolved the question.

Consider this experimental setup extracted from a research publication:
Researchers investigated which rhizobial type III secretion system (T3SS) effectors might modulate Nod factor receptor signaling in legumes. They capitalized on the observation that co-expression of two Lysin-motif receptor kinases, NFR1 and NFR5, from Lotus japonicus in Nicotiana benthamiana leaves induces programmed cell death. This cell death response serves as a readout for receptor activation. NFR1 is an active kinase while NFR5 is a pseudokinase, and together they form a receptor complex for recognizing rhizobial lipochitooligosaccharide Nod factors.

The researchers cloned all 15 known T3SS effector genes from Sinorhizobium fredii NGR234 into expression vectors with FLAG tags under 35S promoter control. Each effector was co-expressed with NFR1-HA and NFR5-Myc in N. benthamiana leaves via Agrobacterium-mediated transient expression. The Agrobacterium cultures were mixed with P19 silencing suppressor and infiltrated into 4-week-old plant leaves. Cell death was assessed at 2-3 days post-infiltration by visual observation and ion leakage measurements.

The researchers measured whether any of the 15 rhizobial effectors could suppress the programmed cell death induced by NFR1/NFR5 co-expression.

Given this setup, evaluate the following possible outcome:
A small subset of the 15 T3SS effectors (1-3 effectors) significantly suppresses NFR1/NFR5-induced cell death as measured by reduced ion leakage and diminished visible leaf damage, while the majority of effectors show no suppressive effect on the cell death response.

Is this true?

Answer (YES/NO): YES